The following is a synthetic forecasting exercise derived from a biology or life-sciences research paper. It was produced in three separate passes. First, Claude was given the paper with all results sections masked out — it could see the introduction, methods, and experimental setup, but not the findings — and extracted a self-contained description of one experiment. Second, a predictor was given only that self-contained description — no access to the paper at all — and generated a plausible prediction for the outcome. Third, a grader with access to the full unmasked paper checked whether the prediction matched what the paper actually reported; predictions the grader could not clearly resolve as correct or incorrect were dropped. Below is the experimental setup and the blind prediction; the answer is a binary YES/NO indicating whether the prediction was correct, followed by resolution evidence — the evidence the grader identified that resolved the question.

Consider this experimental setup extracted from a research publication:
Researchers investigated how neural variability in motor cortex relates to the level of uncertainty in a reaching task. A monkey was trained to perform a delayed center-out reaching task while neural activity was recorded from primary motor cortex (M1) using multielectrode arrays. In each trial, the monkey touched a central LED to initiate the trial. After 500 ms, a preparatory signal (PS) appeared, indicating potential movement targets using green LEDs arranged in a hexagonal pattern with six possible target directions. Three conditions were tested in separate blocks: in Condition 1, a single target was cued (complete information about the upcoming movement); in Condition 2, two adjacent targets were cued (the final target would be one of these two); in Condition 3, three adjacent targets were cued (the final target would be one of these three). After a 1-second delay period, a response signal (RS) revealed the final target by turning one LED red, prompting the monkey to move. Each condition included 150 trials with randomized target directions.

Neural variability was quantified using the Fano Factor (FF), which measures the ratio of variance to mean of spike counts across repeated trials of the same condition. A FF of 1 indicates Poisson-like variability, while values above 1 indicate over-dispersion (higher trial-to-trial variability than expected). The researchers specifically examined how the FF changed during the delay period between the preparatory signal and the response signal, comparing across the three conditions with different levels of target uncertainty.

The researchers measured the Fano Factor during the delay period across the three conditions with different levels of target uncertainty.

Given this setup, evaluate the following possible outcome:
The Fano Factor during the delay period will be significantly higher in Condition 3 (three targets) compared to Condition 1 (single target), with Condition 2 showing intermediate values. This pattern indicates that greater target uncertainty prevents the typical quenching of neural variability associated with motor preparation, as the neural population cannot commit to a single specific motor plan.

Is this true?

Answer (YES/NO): YES